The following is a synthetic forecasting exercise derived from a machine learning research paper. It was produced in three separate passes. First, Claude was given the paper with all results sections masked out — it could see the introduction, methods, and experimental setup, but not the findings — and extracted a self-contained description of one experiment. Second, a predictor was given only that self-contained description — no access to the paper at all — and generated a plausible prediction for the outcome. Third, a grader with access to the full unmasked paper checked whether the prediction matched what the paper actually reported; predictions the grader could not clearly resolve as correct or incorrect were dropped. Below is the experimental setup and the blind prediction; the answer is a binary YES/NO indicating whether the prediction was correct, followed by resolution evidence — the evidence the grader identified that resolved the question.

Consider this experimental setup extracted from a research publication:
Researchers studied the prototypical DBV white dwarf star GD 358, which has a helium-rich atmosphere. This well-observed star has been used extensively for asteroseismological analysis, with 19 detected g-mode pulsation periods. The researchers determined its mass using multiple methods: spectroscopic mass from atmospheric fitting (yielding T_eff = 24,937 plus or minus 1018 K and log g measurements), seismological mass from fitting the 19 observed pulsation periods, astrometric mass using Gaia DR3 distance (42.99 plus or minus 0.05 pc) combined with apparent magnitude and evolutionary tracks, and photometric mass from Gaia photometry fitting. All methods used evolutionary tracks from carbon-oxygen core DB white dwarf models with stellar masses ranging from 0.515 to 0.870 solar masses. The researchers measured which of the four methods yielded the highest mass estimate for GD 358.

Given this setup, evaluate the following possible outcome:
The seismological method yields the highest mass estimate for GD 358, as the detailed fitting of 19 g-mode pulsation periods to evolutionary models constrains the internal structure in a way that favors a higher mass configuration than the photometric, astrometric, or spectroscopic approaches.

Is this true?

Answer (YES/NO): NO